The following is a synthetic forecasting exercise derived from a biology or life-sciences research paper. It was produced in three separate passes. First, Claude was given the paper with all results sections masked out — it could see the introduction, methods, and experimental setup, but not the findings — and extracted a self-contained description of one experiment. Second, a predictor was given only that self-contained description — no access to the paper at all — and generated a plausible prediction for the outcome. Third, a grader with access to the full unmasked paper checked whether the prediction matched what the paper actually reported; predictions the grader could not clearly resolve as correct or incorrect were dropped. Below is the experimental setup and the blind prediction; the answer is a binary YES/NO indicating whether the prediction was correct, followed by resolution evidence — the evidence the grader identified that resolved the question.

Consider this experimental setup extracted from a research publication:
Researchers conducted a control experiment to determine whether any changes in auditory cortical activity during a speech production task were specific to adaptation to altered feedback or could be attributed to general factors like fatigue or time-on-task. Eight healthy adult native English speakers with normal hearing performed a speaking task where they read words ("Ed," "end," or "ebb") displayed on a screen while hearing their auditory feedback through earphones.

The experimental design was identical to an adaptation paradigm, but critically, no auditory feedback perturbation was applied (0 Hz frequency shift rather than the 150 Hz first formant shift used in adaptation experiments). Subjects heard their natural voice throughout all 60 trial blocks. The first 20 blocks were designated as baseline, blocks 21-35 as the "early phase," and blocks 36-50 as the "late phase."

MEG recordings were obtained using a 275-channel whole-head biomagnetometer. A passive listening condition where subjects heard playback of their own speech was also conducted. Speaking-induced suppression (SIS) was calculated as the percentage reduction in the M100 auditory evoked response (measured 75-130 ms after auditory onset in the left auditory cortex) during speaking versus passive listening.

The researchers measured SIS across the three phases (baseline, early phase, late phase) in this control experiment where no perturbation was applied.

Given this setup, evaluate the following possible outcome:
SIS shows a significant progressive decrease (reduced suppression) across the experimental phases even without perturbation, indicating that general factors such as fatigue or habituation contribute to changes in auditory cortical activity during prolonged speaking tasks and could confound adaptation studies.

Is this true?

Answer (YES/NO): NO